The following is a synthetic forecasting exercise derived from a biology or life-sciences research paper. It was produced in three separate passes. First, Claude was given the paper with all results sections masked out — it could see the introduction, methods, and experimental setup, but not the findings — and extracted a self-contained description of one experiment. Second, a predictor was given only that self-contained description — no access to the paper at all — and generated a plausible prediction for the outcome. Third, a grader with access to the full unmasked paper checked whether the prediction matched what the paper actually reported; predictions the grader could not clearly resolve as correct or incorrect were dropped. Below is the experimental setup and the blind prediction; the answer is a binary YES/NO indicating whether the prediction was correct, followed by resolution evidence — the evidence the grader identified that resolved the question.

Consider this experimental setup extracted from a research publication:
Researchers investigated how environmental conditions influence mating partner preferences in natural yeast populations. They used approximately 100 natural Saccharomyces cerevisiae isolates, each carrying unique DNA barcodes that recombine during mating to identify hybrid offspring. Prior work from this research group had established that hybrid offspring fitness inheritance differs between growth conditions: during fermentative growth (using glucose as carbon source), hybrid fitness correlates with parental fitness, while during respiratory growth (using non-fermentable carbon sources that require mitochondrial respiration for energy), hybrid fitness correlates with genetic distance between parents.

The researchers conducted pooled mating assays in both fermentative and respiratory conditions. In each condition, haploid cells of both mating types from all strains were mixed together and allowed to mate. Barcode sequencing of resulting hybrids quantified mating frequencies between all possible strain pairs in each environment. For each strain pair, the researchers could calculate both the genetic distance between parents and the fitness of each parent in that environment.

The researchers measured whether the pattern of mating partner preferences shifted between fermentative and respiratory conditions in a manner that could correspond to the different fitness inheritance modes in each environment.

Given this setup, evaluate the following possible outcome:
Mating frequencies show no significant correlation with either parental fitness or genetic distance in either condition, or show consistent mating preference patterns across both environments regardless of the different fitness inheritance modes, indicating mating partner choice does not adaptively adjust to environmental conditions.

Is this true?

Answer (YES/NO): NO